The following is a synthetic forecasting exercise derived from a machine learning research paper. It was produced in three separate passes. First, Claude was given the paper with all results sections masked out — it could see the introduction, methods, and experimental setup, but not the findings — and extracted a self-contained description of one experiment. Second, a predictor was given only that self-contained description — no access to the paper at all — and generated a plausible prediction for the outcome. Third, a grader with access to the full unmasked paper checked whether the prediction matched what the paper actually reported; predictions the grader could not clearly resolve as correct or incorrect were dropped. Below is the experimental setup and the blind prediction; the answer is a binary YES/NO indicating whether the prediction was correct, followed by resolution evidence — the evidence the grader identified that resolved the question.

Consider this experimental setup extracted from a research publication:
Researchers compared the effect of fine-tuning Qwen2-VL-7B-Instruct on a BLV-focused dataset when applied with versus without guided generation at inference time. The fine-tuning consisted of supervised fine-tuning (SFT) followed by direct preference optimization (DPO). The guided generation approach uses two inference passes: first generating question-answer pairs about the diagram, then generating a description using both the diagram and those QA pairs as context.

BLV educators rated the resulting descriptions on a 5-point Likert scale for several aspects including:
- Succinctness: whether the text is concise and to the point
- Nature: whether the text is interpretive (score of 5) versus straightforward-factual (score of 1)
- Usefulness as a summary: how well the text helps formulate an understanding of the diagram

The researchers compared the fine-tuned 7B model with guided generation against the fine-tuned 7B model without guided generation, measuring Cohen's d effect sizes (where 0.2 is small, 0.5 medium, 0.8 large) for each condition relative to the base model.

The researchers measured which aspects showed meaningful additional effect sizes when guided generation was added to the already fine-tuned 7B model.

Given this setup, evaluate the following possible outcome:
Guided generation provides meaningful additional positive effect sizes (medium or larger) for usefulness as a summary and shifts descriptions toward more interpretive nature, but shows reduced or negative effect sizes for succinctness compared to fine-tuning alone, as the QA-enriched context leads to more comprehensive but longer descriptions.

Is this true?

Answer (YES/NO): NO